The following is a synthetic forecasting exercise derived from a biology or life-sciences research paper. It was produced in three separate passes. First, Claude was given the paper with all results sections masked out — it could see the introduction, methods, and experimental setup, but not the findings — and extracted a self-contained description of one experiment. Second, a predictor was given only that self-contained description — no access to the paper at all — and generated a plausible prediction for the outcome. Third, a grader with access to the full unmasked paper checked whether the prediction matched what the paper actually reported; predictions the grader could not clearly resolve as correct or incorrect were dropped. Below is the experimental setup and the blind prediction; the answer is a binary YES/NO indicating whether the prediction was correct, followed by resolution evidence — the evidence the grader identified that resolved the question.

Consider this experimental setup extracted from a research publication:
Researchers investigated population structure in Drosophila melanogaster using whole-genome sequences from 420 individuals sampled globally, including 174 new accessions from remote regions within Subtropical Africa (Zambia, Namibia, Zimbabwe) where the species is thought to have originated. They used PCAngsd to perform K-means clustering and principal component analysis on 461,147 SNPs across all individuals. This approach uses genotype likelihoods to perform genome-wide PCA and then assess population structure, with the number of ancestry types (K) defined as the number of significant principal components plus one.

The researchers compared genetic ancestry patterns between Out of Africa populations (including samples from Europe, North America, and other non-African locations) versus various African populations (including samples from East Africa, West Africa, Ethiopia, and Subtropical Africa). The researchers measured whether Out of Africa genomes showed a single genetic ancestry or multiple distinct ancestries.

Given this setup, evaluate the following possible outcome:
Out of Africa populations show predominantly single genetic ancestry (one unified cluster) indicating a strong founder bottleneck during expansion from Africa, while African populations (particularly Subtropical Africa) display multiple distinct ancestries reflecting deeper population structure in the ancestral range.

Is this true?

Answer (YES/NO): YES